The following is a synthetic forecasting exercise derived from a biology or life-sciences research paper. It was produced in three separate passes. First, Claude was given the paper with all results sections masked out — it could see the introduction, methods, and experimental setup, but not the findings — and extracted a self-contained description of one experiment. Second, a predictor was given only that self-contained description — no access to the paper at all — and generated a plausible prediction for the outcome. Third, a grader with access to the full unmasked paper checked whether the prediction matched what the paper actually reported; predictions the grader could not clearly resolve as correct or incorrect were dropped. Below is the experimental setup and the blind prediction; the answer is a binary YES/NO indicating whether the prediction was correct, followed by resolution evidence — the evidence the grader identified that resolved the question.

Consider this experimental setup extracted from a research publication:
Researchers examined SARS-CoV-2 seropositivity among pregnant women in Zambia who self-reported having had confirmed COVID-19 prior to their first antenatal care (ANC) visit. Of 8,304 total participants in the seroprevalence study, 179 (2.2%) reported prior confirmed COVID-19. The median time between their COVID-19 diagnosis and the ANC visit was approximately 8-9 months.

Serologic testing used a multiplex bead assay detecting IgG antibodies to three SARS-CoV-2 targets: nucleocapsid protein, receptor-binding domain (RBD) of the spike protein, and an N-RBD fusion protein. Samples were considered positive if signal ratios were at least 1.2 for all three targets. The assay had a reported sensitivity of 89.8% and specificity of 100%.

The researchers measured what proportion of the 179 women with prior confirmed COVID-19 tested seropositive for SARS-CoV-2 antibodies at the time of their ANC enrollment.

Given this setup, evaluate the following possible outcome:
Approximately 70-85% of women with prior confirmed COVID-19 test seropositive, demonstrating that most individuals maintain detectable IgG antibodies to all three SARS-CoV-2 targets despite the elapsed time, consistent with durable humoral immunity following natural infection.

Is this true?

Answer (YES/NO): YES